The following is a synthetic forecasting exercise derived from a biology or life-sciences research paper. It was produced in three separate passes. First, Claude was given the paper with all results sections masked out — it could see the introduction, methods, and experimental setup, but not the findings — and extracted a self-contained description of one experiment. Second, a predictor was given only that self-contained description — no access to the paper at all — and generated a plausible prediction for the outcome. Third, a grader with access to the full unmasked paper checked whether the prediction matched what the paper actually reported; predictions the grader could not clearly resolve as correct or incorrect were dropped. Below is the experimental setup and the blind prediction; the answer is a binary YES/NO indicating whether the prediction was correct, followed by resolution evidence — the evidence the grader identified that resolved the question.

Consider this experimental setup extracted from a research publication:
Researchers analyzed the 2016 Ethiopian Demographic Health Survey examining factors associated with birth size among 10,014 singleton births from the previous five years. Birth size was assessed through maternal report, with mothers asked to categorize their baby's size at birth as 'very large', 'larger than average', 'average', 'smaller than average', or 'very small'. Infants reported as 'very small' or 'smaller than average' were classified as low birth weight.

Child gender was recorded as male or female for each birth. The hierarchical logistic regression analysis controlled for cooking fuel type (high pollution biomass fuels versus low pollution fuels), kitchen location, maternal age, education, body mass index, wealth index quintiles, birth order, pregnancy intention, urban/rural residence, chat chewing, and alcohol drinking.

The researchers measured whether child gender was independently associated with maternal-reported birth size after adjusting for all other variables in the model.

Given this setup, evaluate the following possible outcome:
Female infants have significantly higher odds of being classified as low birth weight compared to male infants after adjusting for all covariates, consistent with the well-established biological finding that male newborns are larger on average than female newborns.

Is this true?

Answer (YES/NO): YES